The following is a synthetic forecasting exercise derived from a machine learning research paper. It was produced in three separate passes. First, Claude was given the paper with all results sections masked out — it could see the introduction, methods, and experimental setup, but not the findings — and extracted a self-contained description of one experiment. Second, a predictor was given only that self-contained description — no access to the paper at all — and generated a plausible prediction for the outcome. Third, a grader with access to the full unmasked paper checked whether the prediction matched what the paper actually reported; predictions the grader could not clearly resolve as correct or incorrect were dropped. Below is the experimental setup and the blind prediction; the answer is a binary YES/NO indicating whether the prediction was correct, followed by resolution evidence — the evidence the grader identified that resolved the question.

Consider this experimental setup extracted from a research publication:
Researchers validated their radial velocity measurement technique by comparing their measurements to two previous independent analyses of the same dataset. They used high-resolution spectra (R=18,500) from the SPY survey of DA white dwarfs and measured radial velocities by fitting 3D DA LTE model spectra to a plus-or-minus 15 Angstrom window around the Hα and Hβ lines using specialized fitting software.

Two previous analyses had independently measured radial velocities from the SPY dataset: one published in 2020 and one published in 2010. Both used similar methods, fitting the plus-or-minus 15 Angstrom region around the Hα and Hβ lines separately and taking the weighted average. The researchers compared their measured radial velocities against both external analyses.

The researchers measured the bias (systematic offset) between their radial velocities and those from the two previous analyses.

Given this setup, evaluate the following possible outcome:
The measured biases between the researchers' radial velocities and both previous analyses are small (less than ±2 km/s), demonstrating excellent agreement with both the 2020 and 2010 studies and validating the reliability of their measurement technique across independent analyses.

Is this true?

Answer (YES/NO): NO